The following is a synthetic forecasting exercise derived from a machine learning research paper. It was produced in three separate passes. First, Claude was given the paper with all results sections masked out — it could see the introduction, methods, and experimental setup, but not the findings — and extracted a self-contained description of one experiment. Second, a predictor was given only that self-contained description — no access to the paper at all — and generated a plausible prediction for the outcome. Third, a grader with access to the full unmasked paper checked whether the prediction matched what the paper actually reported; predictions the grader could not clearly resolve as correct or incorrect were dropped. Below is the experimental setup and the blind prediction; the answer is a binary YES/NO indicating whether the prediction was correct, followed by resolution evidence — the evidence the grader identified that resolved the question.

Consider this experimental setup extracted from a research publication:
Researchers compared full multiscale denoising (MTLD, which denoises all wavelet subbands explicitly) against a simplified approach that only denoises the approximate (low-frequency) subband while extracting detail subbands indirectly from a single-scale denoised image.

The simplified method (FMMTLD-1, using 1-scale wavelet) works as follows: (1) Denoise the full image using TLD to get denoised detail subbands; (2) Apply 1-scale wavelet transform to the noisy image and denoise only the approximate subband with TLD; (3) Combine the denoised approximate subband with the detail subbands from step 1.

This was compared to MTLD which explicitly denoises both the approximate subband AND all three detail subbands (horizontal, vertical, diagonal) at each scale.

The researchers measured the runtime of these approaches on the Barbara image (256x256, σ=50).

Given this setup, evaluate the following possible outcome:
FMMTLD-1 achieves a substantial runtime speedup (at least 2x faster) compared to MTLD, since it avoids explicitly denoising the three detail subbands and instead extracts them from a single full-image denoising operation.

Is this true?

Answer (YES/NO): NO